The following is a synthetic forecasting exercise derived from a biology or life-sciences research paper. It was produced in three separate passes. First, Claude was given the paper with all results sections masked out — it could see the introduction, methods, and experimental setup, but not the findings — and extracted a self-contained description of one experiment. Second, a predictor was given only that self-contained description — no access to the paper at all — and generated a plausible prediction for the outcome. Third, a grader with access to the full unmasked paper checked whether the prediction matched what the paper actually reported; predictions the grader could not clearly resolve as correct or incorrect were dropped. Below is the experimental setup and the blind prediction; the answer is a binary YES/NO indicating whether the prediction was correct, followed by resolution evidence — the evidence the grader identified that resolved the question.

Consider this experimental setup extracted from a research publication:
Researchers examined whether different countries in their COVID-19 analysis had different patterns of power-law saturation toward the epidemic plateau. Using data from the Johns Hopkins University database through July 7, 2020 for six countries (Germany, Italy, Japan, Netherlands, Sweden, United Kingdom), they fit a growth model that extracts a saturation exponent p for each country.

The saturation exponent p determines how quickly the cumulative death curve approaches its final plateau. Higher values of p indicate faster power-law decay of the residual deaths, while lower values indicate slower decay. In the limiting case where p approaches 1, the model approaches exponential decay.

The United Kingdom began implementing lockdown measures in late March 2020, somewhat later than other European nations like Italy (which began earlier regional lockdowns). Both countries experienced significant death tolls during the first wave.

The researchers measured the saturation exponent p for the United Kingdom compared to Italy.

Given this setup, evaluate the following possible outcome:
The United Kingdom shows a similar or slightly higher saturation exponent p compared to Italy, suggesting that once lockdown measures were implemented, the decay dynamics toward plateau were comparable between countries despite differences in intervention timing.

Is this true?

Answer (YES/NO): YES